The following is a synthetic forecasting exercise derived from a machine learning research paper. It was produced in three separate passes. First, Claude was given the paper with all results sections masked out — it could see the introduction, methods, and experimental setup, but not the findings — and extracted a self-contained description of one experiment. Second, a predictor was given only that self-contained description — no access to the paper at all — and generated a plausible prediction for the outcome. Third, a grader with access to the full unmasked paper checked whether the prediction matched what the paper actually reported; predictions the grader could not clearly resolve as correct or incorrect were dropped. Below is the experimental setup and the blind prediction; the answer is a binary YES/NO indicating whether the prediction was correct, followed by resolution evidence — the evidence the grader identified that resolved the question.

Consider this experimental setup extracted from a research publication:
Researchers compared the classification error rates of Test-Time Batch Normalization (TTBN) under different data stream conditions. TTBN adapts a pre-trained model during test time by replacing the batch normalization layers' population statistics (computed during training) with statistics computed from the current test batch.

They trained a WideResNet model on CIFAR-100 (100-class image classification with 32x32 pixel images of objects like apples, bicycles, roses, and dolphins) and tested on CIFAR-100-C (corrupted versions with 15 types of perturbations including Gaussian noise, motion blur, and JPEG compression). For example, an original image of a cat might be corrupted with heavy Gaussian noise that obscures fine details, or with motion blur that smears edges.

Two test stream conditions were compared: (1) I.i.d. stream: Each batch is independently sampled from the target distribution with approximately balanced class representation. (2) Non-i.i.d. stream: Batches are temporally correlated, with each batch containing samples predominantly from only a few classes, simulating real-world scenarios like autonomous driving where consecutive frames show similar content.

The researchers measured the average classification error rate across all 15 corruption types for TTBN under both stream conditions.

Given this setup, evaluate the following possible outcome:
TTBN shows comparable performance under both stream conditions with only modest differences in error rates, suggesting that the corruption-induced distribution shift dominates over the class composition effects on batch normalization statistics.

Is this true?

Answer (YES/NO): NO